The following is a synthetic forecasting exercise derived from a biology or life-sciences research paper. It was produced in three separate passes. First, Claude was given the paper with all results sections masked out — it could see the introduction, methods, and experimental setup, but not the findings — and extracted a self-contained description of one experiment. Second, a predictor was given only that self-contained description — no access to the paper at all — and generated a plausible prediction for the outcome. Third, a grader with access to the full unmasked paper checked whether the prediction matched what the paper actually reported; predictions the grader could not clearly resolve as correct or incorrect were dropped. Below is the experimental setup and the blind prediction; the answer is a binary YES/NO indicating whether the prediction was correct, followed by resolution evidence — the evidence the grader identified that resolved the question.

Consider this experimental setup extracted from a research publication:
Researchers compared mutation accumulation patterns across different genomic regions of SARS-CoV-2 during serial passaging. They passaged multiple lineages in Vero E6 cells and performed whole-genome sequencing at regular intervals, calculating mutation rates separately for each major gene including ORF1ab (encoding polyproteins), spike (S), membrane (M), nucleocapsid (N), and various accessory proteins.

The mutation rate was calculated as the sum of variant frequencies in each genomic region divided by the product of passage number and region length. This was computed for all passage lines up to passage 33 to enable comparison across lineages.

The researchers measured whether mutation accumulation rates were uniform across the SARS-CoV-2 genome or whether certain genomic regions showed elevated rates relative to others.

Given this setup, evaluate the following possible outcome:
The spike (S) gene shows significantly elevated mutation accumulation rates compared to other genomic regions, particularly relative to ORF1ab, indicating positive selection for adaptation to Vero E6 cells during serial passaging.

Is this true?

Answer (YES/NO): NO